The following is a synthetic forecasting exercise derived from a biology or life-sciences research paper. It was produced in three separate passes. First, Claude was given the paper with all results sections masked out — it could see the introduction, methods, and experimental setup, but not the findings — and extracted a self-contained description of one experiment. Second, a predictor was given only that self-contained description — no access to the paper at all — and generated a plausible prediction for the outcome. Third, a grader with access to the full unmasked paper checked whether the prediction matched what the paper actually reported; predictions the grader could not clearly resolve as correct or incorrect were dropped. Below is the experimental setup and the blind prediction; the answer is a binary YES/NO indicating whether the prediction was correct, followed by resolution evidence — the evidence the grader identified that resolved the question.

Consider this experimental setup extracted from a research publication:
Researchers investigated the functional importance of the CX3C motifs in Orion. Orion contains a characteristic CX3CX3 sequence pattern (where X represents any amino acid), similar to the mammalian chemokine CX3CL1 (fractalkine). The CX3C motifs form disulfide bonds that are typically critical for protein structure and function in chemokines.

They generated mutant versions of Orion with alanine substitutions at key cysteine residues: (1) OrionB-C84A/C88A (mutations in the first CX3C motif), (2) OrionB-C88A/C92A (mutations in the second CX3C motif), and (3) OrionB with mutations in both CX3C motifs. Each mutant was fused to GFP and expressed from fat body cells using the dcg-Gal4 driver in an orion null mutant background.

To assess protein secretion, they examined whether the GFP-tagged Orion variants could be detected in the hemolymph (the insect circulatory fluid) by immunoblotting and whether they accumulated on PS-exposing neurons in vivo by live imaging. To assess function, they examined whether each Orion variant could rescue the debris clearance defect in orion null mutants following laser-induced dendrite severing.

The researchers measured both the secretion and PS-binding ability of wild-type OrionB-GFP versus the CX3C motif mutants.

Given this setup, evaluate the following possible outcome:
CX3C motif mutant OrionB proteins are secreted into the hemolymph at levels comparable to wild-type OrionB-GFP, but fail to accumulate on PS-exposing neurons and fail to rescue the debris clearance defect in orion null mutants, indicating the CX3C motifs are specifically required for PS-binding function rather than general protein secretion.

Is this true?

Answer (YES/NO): NO